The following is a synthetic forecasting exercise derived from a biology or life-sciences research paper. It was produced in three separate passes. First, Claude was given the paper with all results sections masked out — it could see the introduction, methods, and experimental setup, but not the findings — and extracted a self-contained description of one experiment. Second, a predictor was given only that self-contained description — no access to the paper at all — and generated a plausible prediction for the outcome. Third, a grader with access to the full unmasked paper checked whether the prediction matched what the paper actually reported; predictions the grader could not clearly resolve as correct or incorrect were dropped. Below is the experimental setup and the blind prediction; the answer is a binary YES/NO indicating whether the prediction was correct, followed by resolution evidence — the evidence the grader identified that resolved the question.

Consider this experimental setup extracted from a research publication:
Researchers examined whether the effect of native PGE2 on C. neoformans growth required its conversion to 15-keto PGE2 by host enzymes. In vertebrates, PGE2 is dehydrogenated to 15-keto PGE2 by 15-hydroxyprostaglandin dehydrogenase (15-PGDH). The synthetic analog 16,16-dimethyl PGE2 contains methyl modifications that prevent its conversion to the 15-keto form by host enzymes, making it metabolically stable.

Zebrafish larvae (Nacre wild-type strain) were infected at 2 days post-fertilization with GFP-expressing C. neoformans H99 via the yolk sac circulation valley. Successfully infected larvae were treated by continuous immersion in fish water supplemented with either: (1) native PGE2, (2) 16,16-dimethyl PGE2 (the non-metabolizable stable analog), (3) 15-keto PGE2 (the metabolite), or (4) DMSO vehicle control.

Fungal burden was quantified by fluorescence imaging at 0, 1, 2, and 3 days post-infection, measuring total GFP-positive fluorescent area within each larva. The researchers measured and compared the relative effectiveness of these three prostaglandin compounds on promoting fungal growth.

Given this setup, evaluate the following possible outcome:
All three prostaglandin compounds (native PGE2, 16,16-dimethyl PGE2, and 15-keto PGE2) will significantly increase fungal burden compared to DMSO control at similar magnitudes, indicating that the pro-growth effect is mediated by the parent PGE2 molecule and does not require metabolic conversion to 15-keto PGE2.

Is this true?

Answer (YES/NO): NO